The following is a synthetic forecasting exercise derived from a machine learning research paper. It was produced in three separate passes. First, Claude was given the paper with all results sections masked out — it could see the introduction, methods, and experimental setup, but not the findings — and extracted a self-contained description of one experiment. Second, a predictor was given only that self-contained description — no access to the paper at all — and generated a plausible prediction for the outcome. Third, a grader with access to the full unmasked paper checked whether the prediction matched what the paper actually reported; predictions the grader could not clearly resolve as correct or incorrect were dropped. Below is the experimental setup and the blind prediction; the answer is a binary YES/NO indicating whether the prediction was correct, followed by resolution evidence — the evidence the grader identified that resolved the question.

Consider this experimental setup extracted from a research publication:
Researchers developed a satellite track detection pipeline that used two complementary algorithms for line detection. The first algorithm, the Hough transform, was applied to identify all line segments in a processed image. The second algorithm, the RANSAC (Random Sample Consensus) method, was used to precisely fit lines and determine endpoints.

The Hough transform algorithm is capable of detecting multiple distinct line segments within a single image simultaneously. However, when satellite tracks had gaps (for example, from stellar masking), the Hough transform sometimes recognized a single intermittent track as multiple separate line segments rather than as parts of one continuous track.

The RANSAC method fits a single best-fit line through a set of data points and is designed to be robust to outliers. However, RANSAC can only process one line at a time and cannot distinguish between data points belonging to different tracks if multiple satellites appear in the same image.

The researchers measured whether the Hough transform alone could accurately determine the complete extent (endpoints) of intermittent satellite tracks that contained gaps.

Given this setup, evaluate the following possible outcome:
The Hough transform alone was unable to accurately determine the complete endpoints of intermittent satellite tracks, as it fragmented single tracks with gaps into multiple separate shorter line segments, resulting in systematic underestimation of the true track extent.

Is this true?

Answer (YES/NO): YES